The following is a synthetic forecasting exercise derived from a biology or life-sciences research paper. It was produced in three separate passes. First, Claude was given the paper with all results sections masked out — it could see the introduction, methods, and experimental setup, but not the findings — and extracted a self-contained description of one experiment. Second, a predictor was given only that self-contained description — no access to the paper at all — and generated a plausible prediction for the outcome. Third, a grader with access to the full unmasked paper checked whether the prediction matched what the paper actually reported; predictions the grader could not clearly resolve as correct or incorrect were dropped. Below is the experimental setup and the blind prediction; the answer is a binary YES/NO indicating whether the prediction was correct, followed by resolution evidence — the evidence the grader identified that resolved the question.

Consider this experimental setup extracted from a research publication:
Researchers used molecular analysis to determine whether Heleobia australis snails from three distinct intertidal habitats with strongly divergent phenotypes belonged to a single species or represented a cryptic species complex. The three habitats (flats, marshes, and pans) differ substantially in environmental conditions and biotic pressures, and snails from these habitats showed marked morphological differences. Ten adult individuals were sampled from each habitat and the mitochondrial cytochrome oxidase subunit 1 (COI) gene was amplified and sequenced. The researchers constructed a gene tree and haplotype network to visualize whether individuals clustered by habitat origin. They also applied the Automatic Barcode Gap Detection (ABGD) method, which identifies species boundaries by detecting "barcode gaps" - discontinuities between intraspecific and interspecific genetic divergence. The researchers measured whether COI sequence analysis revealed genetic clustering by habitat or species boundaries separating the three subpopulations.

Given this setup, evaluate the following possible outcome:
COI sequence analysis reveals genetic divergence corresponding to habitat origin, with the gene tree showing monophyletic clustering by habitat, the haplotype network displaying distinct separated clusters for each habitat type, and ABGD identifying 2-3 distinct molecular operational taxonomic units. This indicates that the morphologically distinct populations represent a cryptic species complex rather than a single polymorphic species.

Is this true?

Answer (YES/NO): NO